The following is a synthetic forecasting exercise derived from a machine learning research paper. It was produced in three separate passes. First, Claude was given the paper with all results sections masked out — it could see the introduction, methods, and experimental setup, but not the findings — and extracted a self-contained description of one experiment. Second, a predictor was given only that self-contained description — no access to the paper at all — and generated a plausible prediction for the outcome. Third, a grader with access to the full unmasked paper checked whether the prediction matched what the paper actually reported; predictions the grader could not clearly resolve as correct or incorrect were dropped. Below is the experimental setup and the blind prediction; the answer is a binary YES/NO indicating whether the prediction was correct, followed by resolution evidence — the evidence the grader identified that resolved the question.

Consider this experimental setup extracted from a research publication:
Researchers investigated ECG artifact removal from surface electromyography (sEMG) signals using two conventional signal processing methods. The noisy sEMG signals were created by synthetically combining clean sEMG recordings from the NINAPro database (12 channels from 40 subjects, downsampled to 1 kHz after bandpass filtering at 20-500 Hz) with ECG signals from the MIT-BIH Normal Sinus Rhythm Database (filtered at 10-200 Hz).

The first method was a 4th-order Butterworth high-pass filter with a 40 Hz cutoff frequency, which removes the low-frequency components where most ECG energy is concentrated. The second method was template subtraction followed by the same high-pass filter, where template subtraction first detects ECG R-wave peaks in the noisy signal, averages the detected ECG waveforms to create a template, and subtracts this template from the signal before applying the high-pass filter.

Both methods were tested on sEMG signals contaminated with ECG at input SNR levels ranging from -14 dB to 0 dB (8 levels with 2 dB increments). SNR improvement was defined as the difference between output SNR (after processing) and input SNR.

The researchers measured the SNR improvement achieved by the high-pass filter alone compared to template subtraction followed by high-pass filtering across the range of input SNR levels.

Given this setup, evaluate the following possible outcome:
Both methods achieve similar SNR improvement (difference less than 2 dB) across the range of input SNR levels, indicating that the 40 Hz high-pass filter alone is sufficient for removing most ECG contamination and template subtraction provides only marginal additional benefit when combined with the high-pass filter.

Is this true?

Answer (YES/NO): NO